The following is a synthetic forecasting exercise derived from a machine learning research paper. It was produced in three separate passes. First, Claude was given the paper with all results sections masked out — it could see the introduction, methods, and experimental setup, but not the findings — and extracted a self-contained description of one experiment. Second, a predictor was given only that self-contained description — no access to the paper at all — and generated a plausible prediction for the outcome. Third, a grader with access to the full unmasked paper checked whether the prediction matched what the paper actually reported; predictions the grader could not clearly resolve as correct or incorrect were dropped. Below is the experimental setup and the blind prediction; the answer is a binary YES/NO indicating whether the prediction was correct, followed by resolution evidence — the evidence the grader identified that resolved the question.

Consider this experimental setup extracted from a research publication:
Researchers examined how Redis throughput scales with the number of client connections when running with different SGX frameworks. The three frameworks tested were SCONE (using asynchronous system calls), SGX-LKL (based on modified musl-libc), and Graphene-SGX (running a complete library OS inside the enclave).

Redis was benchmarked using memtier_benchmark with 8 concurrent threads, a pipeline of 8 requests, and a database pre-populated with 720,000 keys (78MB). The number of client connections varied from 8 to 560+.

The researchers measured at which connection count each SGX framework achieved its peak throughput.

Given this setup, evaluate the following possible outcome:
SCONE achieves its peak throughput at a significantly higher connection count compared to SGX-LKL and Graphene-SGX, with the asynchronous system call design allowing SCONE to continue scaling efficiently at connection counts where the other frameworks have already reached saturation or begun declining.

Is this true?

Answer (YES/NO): YES